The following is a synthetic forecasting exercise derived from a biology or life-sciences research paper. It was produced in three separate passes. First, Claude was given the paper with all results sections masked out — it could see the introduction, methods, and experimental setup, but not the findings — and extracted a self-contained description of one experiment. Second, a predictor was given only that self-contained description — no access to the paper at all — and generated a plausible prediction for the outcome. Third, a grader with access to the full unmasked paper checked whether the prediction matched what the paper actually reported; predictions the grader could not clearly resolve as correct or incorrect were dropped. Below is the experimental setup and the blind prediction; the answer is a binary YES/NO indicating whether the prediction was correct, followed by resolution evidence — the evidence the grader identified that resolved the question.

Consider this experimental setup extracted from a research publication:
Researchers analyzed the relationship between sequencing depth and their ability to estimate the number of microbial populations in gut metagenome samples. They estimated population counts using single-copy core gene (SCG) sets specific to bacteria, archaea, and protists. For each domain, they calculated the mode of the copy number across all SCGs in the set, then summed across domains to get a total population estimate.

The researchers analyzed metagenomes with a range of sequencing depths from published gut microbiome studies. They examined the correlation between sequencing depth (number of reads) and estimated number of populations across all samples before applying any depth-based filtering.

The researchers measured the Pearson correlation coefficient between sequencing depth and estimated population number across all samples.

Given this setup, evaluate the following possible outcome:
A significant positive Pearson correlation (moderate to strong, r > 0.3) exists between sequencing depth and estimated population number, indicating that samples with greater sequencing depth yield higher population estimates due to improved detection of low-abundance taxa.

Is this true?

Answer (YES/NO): YES